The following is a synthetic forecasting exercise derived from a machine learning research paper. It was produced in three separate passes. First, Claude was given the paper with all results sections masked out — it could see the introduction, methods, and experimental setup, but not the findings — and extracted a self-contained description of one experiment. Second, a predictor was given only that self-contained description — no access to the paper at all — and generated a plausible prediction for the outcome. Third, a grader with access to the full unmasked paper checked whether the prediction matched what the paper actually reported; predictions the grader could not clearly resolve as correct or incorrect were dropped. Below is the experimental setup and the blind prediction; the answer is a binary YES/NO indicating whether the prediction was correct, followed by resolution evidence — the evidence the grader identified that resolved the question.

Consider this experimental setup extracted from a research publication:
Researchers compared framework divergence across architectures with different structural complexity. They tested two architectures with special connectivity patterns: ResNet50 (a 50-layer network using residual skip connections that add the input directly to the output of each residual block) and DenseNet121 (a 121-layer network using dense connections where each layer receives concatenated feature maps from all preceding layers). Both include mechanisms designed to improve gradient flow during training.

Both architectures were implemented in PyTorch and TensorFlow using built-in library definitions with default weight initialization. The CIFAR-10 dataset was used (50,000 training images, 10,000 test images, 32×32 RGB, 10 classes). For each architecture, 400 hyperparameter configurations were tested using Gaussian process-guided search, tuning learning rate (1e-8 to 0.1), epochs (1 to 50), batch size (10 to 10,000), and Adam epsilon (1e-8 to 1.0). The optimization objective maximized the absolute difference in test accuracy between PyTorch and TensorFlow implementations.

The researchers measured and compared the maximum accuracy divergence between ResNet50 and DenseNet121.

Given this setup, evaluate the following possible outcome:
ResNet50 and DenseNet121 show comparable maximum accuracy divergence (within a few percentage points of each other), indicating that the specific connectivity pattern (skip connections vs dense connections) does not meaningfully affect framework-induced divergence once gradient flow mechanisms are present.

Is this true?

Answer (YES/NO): YES